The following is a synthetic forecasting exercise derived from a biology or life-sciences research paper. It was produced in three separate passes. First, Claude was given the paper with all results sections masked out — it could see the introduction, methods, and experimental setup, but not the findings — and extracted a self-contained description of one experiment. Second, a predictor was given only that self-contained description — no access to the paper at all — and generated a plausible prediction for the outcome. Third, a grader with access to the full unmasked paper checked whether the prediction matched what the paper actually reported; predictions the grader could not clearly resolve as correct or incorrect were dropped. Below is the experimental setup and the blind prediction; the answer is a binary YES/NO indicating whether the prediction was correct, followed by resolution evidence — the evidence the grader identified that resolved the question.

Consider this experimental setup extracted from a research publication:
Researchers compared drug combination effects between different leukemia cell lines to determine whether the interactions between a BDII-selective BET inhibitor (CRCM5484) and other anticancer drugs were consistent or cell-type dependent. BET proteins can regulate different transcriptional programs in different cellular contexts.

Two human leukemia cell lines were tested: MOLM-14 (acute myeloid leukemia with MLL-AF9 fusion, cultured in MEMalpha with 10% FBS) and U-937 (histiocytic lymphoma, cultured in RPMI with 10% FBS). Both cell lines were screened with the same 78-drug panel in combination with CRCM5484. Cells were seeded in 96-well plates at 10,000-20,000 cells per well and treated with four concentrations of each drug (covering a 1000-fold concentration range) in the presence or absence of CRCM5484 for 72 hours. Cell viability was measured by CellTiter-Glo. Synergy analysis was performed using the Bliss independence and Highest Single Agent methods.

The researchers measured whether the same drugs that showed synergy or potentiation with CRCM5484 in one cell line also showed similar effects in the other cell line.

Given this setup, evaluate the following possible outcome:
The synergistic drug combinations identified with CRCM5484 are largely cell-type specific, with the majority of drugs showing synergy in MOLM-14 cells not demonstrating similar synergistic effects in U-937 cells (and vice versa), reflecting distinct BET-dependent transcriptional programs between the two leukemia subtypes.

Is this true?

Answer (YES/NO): YES